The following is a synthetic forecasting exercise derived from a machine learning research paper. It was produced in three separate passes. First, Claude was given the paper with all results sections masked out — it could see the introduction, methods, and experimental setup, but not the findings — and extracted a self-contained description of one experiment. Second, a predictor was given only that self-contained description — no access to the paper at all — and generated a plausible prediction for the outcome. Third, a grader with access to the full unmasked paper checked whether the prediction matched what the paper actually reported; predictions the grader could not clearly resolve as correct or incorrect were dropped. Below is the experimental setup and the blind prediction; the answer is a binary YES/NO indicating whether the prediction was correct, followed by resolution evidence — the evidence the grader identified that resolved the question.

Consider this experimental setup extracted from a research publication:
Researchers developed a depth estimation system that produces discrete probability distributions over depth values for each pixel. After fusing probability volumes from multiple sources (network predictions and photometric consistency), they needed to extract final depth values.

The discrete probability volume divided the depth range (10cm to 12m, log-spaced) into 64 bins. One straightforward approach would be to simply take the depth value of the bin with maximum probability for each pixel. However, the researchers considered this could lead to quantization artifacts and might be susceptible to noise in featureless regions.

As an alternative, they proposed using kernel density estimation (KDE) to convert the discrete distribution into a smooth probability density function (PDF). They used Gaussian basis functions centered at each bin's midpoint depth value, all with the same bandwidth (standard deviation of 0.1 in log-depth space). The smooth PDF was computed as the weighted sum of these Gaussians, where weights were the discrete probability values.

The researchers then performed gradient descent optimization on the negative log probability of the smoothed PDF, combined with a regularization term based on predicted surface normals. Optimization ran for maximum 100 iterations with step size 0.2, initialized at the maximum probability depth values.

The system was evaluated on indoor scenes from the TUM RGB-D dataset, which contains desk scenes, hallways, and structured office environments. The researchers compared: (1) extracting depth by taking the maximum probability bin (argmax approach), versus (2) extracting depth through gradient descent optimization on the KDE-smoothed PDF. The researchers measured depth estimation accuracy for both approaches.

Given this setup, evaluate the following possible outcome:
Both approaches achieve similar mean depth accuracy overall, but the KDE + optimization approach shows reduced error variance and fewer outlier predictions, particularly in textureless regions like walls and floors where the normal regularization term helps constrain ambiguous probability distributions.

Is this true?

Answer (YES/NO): NO